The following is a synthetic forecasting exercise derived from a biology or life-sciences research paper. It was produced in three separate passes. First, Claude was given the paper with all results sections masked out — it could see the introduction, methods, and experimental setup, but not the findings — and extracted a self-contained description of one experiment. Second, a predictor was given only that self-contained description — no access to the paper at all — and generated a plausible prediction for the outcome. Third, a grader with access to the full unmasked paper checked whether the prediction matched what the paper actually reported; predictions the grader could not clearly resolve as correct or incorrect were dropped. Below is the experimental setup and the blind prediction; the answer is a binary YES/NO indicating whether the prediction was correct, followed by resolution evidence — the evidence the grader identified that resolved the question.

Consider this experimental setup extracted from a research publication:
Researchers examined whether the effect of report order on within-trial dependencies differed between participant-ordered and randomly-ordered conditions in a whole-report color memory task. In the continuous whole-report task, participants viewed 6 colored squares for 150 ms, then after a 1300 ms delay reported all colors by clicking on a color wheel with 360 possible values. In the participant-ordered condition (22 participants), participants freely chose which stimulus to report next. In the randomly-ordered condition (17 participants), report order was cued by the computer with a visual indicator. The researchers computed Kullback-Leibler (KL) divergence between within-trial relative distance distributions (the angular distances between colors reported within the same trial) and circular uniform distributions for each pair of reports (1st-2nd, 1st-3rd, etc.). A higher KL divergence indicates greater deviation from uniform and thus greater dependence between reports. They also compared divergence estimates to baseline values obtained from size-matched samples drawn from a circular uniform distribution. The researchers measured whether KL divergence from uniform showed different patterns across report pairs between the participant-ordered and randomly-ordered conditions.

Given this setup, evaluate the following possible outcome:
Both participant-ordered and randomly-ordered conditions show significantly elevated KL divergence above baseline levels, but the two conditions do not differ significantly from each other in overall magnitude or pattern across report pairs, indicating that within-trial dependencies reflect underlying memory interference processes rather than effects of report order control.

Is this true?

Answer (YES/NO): NO